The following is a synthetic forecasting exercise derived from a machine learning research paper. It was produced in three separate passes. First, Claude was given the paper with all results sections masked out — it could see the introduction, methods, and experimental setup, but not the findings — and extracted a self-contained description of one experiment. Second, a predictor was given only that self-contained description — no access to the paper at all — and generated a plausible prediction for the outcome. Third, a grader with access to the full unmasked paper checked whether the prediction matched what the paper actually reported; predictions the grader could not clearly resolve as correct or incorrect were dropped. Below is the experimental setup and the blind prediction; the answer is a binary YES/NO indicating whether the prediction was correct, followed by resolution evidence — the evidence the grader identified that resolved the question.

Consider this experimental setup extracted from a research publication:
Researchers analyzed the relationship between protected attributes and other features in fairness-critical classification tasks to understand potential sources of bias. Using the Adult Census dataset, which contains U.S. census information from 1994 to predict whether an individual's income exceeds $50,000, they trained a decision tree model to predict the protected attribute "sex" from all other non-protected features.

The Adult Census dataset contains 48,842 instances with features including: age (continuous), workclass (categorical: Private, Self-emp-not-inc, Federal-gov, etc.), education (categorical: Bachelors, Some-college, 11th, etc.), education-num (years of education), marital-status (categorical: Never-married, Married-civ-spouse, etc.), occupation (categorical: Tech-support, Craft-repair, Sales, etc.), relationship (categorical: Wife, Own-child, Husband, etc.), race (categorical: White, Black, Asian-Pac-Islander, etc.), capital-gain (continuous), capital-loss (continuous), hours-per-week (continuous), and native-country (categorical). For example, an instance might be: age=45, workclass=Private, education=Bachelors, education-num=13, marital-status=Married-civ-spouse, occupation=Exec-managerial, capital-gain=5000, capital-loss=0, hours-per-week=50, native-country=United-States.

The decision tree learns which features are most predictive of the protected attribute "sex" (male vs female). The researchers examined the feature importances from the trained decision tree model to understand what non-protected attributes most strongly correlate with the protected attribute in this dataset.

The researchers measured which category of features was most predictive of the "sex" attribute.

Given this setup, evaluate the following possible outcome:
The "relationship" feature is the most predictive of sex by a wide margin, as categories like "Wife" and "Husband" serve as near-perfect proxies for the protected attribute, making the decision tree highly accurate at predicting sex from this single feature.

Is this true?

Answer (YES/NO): NO